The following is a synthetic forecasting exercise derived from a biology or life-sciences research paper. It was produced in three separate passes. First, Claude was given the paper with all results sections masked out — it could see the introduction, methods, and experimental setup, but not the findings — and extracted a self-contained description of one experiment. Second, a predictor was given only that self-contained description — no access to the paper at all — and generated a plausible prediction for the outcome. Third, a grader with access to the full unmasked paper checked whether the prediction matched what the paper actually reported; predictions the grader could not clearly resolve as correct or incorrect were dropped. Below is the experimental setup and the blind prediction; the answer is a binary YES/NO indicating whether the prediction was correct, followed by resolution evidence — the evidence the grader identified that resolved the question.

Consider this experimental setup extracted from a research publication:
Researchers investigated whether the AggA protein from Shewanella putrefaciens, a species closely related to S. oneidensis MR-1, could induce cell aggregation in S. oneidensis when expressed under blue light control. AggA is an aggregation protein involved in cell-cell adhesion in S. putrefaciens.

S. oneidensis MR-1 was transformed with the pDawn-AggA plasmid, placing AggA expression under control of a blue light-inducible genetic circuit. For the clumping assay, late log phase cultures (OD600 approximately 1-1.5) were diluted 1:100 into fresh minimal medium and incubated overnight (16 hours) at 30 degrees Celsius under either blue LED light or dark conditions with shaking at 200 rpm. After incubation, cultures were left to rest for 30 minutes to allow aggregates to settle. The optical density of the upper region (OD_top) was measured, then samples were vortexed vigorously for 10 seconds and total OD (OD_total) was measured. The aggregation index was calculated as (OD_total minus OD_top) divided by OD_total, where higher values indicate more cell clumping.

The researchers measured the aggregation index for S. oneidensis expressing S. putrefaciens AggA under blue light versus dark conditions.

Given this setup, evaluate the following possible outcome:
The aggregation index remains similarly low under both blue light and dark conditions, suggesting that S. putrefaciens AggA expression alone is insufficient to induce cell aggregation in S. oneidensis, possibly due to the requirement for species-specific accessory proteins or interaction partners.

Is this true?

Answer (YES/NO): YES